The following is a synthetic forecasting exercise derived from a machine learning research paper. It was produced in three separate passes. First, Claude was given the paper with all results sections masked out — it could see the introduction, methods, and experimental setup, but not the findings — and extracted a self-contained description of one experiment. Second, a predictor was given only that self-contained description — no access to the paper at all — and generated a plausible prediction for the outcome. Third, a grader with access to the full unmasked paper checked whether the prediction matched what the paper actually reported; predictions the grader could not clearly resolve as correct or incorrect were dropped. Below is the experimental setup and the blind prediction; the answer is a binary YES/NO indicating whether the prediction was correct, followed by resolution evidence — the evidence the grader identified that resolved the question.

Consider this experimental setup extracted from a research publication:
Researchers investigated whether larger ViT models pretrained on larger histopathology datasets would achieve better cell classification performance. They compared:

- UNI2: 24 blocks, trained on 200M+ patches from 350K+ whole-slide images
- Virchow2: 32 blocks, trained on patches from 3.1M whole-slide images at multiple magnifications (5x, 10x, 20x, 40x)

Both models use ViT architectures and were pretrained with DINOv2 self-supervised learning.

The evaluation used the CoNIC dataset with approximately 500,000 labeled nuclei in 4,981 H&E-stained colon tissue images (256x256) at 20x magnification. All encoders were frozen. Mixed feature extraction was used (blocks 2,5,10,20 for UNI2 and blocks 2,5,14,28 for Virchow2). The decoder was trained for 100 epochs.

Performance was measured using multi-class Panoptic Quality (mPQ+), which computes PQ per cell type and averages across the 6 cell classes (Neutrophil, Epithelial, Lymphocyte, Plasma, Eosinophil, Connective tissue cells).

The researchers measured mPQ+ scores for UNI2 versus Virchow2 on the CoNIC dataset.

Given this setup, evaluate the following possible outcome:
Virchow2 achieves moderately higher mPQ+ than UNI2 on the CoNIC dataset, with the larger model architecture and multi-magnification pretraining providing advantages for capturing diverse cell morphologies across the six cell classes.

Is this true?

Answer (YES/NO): NO